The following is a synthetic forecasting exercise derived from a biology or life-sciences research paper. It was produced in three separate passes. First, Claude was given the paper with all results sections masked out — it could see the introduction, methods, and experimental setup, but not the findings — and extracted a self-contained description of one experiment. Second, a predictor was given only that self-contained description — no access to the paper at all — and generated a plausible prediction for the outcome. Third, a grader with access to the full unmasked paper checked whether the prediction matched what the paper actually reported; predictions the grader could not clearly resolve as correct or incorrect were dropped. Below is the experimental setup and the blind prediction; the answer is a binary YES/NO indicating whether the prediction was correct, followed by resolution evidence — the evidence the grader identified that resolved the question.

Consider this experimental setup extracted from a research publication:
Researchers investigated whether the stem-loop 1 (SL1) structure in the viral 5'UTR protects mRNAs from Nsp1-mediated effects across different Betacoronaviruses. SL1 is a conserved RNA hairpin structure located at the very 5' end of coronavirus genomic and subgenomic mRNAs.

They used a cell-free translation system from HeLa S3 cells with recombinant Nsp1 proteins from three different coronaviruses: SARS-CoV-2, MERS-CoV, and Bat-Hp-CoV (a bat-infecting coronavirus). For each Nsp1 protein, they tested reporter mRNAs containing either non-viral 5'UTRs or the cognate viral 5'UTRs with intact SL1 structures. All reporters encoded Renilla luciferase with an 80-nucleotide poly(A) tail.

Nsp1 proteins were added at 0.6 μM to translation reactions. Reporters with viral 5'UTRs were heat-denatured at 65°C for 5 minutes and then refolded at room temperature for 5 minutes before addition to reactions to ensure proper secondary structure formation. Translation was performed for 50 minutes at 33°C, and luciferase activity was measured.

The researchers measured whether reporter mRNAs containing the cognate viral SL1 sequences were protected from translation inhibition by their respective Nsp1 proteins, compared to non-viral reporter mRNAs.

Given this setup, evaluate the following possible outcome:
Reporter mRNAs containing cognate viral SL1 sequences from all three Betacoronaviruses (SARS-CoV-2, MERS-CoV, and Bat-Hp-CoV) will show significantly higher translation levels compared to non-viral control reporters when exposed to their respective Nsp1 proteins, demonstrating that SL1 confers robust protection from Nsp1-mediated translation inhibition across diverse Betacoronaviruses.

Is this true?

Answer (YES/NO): YES